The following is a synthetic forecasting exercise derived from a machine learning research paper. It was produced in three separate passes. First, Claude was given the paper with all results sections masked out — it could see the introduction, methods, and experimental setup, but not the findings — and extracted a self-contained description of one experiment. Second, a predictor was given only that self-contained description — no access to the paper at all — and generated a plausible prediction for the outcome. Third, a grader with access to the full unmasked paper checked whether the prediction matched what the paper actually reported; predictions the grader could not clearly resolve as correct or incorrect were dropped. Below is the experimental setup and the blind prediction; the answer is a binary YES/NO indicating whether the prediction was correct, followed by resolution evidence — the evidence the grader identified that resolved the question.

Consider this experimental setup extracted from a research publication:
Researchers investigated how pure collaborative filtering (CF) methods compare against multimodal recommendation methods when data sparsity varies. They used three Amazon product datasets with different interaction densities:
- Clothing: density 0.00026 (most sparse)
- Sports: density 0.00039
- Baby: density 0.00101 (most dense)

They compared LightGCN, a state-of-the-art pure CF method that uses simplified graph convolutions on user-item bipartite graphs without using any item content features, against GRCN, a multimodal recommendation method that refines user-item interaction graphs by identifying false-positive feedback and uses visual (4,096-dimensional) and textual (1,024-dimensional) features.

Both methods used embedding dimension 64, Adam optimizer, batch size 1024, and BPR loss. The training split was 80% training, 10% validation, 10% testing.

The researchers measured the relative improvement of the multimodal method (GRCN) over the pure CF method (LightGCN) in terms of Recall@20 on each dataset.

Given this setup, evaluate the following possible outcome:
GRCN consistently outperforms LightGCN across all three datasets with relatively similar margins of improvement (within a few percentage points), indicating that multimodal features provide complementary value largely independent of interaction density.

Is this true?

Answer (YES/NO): NO